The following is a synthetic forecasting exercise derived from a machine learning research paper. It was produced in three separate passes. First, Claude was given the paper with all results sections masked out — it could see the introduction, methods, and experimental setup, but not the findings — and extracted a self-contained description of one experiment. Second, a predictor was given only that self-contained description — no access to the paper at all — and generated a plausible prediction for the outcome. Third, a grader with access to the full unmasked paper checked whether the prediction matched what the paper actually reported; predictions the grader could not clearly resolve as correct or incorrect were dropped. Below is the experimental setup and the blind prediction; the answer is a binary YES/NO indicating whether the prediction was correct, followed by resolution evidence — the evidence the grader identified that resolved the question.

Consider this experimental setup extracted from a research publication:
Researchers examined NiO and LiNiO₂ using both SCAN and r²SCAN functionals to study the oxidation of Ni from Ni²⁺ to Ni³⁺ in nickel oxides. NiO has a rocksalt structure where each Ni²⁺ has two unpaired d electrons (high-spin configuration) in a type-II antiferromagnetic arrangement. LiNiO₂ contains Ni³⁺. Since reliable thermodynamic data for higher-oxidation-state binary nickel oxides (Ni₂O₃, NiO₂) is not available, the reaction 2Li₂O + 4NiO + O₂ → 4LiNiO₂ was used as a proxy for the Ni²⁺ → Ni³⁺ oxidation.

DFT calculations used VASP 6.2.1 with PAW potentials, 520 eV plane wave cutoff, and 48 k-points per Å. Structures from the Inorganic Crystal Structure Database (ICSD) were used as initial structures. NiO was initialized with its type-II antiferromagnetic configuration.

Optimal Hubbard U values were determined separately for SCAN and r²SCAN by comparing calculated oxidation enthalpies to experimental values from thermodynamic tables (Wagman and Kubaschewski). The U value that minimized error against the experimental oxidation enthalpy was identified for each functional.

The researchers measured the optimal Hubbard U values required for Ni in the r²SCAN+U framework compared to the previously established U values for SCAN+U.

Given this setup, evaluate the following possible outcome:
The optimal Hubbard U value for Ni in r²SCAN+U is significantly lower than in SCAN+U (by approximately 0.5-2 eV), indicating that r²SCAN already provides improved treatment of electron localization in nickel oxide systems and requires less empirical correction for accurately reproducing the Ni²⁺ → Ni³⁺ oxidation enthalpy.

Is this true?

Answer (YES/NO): NO